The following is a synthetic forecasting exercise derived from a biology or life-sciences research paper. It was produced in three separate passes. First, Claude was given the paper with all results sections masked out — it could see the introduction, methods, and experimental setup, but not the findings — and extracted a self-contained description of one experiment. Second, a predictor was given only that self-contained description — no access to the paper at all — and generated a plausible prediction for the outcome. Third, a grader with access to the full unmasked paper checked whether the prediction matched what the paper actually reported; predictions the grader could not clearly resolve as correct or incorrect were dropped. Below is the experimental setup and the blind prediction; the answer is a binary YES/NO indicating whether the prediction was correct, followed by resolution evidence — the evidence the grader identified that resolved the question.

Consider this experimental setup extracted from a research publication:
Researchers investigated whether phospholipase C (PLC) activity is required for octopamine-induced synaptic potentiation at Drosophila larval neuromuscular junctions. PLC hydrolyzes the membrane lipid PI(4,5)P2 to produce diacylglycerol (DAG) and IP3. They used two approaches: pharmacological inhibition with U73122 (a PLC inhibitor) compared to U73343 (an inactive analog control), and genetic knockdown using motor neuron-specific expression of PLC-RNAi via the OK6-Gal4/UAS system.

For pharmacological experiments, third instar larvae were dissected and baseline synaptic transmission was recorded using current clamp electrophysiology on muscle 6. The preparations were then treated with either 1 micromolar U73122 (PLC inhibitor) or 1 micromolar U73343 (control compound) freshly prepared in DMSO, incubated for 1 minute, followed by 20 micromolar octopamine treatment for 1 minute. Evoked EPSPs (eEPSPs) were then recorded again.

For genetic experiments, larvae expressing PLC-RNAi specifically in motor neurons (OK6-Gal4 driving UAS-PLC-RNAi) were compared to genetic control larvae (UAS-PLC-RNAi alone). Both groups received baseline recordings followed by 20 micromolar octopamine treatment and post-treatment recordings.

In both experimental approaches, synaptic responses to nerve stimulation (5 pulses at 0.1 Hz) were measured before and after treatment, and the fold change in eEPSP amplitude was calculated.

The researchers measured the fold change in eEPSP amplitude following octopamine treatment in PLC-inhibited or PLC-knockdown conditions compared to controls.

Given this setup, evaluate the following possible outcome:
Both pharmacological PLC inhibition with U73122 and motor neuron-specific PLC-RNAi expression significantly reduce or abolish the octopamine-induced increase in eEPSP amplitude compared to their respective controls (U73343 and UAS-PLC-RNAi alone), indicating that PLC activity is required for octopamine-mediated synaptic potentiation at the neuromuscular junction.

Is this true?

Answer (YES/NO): YES